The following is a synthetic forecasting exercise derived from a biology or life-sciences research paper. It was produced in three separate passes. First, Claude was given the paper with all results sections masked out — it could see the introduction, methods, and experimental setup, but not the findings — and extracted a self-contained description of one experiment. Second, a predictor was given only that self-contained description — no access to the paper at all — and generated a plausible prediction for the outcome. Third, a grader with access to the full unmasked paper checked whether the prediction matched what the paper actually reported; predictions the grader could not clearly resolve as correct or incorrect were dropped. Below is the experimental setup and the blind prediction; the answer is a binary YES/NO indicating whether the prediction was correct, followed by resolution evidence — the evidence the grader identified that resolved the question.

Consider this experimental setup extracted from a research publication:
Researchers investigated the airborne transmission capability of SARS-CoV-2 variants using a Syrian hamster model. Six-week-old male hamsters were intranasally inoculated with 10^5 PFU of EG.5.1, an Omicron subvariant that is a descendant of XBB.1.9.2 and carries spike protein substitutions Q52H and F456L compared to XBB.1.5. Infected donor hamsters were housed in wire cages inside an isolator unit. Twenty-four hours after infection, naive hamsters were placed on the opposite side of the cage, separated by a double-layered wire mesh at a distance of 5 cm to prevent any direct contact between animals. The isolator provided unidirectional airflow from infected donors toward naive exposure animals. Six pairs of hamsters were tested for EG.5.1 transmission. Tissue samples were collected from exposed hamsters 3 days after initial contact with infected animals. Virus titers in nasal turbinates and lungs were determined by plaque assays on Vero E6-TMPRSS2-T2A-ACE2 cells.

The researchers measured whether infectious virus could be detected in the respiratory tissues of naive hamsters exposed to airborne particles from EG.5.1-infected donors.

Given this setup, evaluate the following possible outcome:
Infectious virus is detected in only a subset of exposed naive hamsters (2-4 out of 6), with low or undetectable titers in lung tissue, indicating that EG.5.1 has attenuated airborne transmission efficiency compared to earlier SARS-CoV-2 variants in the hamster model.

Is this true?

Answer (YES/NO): NO